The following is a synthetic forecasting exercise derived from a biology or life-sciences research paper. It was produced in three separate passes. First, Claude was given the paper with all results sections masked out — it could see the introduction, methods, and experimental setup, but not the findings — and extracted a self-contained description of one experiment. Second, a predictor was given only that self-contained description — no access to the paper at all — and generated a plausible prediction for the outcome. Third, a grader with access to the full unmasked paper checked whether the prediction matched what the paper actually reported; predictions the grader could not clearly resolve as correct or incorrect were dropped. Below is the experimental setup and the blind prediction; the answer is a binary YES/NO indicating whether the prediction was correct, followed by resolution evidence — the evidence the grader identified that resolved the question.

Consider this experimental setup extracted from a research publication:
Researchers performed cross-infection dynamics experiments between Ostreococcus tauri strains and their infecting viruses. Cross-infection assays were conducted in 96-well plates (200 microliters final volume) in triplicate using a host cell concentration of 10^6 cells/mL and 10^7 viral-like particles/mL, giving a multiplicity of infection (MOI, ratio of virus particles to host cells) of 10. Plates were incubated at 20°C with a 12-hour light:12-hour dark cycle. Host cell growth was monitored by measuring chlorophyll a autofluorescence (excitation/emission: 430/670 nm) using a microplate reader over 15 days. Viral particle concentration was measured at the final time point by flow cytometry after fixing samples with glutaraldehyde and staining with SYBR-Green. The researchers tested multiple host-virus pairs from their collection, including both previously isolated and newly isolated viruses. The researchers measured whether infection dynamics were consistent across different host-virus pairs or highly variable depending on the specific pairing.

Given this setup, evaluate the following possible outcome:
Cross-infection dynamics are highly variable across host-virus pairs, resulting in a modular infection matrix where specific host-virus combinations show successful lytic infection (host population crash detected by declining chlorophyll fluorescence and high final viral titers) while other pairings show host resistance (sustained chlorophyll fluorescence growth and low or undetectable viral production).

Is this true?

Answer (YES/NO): NO